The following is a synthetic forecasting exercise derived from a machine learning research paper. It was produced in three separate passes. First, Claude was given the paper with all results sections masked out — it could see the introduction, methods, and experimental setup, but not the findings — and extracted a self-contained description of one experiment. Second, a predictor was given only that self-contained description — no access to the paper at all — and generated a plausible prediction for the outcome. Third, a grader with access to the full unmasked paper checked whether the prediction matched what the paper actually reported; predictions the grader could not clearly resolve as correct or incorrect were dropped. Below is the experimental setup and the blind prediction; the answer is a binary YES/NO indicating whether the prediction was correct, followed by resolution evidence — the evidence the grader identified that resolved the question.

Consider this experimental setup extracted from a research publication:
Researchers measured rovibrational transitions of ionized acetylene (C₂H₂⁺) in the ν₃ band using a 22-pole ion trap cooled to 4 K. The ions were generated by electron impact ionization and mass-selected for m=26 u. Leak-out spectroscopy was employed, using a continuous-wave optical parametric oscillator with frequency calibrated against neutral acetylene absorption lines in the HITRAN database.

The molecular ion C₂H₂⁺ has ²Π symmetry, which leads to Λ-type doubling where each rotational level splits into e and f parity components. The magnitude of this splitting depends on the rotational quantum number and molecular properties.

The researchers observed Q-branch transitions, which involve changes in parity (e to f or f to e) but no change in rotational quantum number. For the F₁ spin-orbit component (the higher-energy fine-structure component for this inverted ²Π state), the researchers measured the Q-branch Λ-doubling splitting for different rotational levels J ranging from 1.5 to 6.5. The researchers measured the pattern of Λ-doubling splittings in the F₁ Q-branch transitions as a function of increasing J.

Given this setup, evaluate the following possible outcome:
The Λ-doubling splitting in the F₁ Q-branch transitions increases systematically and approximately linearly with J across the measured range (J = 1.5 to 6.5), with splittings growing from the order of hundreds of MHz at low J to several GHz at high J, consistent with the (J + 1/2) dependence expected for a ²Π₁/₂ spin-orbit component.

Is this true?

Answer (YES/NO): NO